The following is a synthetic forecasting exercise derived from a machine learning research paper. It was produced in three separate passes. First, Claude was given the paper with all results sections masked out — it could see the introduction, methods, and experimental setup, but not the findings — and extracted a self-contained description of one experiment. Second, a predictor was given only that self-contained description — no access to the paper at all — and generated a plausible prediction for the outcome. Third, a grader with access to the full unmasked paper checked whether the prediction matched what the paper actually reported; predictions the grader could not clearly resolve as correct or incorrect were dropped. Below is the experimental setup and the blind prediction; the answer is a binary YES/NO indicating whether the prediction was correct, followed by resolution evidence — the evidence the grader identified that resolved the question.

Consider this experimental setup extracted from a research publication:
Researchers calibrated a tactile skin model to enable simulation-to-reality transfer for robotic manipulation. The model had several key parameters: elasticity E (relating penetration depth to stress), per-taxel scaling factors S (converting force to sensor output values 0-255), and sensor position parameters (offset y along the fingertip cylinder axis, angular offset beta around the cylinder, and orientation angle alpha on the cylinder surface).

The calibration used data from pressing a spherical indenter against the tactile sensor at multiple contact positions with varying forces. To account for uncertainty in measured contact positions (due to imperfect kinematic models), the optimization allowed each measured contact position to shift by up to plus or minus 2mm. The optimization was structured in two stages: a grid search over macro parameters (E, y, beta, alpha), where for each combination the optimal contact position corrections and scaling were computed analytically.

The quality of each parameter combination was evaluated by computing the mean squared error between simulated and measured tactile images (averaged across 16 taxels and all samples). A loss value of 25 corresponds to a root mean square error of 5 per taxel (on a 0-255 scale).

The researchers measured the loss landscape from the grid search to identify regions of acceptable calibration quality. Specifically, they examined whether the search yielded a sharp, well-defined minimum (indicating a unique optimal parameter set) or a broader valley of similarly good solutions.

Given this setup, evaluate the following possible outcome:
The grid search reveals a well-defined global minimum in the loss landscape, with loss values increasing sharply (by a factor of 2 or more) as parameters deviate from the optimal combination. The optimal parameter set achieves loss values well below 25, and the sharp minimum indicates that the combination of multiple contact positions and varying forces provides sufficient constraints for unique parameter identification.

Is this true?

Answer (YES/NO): NO